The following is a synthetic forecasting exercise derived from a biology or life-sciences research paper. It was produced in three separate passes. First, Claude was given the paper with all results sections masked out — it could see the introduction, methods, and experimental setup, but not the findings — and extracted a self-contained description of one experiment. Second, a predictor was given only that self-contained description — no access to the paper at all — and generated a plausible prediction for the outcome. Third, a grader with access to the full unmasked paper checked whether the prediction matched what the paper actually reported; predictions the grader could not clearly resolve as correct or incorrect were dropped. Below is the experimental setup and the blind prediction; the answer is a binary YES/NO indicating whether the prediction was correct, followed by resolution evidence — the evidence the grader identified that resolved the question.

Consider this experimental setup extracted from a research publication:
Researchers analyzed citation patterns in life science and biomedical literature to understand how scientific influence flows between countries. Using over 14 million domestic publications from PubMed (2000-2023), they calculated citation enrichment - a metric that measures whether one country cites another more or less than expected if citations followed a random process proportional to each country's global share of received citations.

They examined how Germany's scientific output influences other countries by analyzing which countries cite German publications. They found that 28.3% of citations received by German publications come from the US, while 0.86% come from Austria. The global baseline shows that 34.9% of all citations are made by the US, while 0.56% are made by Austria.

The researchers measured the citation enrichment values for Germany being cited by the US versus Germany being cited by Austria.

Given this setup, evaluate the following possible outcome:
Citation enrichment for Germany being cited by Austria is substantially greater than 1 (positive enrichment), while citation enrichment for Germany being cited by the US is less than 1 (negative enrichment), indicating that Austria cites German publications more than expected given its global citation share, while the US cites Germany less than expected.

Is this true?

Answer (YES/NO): YES